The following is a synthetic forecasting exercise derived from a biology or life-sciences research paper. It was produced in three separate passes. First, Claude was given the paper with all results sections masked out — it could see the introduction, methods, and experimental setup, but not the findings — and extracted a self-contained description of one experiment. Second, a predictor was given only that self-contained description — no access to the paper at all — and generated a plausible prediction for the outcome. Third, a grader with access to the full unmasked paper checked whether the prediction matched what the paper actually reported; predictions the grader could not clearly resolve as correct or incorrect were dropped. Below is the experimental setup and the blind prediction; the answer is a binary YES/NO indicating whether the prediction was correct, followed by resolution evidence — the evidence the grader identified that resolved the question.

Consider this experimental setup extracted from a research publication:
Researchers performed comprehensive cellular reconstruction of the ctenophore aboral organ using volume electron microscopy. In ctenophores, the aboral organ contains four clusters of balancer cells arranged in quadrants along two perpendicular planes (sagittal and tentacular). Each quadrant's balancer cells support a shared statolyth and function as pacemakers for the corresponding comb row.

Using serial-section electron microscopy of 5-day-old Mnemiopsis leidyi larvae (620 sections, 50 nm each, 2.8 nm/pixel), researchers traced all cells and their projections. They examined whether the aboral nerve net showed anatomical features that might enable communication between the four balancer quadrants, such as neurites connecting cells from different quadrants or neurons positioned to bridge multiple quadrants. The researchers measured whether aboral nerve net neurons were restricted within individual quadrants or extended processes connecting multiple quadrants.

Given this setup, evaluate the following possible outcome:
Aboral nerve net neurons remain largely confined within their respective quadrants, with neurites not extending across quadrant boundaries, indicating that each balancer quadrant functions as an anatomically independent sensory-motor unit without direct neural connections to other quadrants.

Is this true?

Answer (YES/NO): NO